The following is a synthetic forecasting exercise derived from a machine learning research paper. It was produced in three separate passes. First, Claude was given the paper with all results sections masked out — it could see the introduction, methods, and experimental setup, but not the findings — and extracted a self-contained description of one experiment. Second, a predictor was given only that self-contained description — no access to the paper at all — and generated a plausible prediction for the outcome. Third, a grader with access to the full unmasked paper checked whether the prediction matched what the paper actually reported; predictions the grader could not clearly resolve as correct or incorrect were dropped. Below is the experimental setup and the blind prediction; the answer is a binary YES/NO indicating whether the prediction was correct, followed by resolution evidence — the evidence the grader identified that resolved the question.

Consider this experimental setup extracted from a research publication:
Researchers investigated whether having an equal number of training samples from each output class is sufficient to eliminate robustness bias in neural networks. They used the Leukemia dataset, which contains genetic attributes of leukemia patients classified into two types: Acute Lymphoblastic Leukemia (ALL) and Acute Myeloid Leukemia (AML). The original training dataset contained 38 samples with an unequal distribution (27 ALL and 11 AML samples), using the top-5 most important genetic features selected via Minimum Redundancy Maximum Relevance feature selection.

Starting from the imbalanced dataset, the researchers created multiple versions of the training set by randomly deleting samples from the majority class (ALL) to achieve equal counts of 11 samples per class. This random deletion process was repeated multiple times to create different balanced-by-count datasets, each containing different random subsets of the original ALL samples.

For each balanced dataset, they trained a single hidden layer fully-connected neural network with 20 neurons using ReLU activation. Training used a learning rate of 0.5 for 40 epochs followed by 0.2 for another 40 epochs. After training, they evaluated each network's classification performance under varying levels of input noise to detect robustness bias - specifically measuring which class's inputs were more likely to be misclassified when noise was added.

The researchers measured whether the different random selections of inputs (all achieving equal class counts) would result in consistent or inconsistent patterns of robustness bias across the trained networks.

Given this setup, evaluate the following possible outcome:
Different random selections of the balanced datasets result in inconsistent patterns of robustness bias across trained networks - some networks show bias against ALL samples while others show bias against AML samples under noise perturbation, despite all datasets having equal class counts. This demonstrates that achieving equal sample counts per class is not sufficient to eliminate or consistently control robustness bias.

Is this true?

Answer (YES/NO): NO